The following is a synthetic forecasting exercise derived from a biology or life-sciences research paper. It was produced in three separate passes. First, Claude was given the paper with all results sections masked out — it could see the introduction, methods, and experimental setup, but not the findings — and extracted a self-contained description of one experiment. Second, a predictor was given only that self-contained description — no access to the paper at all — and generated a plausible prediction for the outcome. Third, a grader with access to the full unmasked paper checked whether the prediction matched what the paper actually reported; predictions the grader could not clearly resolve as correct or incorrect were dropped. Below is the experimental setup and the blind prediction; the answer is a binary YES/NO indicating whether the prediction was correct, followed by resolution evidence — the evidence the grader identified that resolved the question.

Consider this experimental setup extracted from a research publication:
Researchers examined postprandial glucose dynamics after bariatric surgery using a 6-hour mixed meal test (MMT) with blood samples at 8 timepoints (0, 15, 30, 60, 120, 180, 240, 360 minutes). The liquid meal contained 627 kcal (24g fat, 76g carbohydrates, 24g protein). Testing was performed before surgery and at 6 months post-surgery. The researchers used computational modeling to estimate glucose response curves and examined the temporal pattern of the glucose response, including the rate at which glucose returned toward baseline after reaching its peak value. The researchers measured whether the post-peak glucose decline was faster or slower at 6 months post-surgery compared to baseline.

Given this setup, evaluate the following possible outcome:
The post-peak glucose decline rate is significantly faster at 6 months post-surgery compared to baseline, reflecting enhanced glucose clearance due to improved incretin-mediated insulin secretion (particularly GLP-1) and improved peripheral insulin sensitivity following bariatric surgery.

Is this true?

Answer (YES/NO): YES